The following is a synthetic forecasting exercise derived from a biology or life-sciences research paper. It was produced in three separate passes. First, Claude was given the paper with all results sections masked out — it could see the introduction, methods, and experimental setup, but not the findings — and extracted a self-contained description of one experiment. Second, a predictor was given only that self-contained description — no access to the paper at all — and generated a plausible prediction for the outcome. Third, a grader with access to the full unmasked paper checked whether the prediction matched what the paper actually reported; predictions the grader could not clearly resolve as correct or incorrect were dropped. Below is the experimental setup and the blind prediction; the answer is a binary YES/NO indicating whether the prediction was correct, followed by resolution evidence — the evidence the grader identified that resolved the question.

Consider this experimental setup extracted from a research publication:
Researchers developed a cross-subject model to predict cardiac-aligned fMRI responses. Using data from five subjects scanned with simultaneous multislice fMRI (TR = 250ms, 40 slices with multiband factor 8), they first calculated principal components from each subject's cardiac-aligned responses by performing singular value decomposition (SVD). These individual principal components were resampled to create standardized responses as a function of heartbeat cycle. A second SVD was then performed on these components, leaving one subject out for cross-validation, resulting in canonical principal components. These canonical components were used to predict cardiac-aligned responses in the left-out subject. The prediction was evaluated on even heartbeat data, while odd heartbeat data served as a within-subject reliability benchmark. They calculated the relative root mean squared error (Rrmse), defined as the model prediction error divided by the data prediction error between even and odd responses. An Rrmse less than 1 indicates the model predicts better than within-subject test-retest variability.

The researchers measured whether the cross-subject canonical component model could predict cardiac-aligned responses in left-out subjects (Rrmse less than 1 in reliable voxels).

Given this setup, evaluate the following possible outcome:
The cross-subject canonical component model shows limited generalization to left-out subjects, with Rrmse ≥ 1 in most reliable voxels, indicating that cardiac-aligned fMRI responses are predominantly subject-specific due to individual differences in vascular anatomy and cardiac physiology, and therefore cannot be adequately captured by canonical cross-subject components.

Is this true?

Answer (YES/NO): NO